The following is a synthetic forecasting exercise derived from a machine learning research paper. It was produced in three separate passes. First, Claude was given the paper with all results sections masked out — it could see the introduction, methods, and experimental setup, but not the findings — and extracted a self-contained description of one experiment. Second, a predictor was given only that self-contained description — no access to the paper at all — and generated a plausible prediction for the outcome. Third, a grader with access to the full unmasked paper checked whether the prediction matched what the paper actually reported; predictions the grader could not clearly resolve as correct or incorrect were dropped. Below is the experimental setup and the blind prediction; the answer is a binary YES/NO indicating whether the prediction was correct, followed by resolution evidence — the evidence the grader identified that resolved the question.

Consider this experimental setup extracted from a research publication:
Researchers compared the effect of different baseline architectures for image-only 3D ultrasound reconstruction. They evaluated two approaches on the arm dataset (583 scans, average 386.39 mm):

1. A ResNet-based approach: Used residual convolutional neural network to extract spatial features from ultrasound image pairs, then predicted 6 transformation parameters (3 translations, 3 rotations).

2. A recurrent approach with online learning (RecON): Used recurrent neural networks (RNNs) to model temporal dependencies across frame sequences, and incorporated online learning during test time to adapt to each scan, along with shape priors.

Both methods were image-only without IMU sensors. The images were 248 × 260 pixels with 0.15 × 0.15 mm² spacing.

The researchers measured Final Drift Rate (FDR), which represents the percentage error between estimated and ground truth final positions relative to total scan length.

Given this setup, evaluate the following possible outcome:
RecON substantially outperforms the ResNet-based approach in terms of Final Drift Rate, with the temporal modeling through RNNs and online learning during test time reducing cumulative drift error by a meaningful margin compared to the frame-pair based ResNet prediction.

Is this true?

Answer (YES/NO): YES